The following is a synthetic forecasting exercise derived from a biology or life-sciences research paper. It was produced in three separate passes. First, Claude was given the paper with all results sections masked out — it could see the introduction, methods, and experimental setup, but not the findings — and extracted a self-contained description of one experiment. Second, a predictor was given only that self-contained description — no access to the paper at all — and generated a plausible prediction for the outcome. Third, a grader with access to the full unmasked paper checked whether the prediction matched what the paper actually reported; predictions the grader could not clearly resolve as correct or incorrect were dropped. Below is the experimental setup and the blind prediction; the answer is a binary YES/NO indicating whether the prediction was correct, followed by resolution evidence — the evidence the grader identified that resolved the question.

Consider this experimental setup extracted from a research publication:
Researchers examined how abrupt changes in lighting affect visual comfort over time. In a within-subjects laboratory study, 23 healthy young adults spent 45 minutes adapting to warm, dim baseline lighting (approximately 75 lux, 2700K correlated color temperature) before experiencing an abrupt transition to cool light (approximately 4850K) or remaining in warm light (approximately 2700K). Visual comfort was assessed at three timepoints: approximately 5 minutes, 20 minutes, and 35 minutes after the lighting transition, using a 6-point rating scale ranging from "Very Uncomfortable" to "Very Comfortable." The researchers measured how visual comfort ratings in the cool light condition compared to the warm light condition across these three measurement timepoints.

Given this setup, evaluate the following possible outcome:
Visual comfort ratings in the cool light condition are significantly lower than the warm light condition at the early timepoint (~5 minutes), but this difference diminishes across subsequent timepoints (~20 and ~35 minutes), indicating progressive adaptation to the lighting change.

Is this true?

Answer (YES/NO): YES